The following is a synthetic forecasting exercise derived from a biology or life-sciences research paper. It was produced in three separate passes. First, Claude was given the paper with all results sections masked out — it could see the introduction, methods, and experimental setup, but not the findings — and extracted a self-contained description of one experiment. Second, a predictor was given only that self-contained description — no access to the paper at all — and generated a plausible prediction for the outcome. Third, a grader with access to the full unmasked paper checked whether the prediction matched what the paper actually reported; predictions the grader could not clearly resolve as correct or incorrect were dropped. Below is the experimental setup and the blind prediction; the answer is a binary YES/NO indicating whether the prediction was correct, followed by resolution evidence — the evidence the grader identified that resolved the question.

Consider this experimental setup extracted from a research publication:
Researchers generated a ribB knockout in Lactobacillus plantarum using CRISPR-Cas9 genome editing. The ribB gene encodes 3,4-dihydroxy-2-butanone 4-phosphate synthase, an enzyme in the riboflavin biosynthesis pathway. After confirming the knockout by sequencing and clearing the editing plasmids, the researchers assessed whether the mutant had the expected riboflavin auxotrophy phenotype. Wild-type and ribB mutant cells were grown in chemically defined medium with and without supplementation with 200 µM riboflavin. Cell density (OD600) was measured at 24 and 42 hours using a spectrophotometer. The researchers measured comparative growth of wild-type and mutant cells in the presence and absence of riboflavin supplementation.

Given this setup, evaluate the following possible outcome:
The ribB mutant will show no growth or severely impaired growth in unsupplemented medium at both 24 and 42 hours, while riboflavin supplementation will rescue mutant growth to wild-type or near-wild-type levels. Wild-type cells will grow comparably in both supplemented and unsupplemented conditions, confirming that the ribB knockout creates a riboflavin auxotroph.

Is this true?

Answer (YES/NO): NO